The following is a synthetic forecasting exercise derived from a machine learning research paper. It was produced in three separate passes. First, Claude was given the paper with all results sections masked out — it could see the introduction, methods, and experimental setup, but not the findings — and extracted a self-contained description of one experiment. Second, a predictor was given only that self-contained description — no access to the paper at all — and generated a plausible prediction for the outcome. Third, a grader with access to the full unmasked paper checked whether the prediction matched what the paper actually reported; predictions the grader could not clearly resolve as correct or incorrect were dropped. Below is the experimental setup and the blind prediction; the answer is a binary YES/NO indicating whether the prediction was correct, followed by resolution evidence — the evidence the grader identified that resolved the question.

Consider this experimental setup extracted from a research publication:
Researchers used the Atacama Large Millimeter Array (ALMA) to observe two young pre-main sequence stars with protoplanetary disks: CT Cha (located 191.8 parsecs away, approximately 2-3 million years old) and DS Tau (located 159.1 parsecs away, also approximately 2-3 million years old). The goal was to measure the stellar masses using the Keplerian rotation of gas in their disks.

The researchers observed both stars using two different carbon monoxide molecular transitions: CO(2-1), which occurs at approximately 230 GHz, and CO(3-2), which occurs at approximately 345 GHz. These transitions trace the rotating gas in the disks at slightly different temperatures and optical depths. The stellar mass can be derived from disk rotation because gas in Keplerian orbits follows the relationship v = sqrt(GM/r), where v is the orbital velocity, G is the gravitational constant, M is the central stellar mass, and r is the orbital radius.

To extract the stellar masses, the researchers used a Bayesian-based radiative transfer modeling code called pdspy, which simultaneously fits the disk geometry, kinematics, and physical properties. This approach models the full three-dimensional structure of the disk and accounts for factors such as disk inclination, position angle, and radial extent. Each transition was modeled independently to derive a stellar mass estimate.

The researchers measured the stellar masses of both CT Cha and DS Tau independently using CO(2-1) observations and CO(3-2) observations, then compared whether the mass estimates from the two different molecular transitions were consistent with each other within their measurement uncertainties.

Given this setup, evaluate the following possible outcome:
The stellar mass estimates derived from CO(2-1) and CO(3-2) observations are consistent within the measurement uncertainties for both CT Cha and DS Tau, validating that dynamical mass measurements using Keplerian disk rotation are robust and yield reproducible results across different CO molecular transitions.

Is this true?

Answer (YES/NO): NO